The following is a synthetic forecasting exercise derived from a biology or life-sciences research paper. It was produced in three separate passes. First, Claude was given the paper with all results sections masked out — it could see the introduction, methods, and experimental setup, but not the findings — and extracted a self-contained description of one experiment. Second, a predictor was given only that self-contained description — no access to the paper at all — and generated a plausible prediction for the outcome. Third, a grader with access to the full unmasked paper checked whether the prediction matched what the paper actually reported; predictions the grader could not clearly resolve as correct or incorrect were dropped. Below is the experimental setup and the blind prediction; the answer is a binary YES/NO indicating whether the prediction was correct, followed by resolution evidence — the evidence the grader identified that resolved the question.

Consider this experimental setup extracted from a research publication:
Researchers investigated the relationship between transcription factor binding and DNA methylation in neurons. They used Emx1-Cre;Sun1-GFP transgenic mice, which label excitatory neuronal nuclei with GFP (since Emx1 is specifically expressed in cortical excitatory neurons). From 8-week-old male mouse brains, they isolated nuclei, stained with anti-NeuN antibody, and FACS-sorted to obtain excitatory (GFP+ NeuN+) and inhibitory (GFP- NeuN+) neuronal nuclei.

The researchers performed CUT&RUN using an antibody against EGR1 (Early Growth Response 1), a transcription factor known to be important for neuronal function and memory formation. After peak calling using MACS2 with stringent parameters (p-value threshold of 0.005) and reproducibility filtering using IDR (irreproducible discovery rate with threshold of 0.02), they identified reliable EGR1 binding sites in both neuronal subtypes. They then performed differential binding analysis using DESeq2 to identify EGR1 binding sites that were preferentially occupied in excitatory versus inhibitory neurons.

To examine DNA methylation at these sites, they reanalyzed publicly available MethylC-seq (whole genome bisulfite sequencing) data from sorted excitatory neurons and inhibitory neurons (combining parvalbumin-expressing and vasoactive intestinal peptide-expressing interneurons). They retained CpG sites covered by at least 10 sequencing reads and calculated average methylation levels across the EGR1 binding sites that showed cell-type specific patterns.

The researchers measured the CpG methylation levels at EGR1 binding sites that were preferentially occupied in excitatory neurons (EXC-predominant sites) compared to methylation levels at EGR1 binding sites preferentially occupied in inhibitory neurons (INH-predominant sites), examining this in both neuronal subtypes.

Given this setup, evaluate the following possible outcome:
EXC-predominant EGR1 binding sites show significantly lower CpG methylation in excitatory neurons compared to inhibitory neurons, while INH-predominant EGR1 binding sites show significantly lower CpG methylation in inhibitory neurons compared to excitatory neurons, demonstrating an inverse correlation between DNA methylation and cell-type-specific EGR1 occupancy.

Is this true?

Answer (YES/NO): YES